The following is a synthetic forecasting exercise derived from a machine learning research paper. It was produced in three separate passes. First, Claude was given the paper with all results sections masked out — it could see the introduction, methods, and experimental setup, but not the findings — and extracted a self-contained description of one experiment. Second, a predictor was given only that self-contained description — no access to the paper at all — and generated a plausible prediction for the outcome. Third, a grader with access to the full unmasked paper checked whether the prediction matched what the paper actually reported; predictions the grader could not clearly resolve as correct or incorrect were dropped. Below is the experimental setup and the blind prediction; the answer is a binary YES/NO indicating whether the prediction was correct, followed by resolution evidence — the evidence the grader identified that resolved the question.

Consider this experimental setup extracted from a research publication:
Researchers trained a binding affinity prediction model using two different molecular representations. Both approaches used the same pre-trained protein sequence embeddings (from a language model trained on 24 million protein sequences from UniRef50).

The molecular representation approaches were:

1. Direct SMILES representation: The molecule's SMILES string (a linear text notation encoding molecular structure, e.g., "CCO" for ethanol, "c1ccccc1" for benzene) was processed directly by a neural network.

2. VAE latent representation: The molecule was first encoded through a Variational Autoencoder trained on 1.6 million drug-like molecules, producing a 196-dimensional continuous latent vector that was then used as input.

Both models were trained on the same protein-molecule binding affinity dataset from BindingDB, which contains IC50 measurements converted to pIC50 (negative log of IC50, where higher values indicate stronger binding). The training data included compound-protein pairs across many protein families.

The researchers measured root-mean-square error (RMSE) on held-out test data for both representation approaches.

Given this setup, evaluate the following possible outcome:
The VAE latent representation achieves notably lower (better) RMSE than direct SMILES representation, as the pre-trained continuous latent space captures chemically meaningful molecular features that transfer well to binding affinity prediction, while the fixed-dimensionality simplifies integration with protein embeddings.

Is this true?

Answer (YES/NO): NO